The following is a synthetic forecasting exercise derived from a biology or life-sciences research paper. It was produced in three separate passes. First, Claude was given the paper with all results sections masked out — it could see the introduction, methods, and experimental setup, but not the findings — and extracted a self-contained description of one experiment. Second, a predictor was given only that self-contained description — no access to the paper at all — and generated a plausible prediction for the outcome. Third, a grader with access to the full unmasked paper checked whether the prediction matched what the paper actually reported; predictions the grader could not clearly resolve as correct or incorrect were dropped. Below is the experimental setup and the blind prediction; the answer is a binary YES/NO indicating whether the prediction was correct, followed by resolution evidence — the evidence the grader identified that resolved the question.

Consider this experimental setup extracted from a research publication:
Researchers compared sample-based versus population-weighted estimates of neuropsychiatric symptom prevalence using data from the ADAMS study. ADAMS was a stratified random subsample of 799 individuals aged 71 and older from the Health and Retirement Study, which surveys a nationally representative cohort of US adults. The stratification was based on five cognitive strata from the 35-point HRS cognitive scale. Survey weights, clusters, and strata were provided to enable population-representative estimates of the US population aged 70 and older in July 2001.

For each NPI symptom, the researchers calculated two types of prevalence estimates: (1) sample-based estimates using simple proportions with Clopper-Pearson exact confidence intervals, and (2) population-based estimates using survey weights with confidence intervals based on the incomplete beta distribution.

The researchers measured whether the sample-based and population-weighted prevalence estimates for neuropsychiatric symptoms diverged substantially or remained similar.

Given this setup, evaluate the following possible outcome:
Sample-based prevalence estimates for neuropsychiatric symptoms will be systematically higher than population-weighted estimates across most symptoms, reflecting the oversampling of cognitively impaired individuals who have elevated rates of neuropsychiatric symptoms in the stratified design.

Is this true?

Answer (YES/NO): NO